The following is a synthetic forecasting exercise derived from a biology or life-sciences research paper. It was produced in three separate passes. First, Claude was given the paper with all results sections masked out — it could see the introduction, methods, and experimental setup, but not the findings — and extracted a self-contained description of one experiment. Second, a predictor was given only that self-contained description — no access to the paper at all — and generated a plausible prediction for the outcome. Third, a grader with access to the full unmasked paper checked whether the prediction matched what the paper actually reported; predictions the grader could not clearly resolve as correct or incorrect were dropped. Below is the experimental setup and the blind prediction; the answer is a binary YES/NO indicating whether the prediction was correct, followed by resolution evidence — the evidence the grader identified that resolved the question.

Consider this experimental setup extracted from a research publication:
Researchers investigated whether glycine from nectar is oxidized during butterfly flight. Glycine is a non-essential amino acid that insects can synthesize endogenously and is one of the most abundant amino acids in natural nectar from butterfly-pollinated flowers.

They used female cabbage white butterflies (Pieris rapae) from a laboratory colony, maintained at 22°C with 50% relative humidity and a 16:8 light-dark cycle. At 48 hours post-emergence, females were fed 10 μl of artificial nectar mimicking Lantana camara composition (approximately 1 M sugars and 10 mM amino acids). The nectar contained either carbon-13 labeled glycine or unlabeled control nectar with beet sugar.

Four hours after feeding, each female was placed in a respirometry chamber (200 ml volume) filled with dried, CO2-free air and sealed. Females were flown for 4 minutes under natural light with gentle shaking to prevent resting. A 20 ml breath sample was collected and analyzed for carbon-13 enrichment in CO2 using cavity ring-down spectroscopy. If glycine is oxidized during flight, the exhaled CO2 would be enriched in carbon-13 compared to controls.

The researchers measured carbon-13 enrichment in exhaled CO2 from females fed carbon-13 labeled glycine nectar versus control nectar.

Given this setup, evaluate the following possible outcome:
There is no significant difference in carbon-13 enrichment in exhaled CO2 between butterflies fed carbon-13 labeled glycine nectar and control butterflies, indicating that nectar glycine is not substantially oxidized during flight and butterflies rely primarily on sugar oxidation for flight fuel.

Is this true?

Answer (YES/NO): NO